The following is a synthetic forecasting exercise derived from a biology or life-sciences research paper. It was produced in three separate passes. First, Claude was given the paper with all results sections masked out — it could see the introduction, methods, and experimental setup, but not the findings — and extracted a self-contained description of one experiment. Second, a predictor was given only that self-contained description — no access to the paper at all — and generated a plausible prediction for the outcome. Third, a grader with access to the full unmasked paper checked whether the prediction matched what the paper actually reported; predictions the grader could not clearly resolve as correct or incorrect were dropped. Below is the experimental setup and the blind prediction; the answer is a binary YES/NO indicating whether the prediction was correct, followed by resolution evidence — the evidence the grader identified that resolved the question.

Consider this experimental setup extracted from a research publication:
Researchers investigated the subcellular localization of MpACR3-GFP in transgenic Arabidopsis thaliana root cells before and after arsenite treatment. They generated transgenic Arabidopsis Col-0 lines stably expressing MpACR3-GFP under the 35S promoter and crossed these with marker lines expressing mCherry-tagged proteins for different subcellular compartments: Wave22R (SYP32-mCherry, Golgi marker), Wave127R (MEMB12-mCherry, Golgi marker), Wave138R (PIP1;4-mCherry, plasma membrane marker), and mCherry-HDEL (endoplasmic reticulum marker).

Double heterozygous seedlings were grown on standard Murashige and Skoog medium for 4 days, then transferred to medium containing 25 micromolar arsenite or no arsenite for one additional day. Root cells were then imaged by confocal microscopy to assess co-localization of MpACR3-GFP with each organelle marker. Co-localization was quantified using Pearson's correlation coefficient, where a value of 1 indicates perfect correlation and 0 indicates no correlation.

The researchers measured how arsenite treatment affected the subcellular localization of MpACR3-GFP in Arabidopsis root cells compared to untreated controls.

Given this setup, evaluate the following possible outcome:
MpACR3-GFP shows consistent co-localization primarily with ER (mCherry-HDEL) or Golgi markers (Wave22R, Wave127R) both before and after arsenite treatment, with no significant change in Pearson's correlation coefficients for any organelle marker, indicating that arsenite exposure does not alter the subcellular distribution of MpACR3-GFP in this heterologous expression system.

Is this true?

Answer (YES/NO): NO